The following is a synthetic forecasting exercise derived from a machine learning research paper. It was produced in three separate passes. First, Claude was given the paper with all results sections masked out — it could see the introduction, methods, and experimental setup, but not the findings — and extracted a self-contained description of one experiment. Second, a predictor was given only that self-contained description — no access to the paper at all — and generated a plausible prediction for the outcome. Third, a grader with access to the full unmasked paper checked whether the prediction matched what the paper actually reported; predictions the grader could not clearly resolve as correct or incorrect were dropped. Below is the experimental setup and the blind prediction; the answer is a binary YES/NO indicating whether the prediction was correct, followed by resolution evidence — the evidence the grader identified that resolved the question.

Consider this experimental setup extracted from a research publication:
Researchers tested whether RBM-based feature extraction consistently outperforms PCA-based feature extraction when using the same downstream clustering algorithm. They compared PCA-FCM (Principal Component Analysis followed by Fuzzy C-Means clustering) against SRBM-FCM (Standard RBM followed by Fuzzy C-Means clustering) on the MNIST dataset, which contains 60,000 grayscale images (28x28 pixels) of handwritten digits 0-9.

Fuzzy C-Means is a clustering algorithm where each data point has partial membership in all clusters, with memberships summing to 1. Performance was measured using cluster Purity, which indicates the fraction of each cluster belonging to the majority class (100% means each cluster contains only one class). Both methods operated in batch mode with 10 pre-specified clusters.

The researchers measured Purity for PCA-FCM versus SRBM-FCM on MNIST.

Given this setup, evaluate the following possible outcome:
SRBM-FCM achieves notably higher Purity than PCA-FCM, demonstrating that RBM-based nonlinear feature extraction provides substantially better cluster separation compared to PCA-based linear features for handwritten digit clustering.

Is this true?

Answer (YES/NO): NO